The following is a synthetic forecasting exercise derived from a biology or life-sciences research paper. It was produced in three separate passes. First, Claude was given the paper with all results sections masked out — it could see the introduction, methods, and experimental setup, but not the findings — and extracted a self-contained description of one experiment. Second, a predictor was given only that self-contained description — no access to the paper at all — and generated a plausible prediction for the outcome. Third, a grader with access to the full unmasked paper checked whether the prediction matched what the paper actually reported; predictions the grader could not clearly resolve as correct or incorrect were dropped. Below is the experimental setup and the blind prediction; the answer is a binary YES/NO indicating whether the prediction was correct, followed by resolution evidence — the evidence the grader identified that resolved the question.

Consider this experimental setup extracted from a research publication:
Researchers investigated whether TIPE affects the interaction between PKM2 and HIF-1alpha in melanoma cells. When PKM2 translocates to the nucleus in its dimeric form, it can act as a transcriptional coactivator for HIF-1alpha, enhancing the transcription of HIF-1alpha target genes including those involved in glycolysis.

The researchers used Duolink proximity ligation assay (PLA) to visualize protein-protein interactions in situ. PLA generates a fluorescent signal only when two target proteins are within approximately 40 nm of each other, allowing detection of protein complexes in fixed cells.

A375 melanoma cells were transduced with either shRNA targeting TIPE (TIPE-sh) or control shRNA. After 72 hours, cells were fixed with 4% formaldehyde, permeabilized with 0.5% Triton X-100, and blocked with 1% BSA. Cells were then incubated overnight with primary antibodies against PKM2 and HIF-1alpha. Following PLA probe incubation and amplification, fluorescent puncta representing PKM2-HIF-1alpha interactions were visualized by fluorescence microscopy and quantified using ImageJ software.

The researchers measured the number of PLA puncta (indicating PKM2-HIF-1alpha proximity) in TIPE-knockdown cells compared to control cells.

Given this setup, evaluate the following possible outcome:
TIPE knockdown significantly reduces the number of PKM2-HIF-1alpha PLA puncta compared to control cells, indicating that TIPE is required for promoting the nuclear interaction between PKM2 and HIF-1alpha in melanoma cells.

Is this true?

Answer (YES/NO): YES